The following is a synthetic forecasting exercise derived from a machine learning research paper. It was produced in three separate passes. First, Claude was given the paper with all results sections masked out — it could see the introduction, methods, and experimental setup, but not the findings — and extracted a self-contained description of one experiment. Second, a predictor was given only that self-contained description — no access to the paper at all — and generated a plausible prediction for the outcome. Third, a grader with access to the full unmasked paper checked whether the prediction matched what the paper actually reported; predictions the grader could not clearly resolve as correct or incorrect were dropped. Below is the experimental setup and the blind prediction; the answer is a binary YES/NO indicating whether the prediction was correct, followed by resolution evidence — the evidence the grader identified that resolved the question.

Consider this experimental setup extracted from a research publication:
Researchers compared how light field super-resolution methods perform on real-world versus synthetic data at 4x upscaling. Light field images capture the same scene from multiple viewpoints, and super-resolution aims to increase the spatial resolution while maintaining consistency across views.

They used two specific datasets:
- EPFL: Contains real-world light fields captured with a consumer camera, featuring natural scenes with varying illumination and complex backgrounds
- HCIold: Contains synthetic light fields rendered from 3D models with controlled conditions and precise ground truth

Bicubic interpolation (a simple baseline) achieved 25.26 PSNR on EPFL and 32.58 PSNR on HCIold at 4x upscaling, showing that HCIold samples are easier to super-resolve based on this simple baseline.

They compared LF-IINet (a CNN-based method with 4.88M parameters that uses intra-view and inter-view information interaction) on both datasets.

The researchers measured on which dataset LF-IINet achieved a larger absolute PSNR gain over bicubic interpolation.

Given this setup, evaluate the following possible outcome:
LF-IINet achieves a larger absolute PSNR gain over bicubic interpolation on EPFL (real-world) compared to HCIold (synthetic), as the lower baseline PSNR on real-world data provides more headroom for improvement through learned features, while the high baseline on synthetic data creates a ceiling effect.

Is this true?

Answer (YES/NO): NO